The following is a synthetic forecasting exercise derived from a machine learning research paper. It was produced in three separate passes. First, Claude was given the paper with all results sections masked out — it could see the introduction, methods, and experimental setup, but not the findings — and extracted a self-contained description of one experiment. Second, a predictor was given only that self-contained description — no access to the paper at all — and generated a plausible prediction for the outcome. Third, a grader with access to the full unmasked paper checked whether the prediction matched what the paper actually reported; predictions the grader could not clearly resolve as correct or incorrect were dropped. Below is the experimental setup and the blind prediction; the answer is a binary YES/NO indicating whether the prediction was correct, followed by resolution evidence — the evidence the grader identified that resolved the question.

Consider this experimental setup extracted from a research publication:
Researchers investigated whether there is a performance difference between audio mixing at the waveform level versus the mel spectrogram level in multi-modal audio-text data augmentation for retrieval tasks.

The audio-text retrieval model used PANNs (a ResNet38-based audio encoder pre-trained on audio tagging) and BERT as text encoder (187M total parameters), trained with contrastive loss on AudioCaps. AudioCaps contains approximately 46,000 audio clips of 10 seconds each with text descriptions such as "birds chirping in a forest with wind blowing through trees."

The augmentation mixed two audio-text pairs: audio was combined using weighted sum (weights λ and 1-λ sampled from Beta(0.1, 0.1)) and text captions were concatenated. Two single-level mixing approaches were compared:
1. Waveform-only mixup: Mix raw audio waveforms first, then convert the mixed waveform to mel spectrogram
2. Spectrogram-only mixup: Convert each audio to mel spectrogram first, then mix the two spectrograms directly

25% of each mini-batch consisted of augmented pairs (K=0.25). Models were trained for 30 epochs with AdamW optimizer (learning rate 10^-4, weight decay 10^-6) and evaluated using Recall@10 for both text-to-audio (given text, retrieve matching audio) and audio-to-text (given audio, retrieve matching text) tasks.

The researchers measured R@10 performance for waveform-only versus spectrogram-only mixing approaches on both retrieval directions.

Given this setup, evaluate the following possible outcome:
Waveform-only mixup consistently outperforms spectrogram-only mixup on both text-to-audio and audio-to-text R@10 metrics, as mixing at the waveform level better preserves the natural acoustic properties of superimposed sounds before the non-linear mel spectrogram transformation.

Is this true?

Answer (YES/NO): NO